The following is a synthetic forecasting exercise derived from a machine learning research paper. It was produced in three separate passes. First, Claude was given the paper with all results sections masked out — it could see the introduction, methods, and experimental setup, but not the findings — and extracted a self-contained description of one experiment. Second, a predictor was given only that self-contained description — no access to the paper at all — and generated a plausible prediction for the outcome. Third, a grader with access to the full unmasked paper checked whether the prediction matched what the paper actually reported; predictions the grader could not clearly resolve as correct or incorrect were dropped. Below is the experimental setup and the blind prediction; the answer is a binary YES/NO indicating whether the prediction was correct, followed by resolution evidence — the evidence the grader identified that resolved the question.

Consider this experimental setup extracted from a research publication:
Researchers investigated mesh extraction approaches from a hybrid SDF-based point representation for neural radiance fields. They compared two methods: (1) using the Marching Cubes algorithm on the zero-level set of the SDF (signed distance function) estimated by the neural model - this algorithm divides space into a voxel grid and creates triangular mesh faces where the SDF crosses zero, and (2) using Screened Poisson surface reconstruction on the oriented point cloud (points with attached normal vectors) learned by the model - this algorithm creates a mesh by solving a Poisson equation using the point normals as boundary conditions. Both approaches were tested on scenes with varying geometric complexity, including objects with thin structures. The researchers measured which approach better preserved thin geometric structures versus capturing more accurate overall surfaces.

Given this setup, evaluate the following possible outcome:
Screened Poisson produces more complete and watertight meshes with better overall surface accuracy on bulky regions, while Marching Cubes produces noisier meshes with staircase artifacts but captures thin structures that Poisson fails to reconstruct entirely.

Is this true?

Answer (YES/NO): NO